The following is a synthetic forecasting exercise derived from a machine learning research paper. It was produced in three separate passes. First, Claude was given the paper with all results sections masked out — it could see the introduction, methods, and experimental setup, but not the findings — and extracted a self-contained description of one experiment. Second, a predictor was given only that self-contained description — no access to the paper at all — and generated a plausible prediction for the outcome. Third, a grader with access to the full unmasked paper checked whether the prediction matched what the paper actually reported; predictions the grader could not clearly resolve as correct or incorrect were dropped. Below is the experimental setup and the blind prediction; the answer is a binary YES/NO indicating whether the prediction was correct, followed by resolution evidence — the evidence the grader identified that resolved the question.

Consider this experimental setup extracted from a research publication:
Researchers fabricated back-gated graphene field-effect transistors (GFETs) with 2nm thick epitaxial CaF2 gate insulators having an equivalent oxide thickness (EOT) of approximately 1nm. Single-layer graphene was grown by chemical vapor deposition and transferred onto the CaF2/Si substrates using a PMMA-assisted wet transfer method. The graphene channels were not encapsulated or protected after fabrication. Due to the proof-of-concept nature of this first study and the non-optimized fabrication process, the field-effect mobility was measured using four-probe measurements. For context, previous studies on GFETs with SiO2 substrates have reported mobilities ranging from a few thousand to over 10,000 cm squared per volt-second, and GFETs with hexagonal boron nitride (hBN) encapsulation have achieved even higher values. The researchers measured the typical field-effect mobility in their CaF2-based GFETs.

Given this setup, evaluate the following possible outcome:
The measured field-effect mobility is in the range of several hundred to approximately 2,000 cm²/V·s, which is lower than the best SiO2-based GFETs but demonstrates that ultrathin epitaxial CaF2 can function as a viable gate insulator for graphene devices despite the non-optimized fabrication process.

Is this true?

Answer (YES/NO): NO